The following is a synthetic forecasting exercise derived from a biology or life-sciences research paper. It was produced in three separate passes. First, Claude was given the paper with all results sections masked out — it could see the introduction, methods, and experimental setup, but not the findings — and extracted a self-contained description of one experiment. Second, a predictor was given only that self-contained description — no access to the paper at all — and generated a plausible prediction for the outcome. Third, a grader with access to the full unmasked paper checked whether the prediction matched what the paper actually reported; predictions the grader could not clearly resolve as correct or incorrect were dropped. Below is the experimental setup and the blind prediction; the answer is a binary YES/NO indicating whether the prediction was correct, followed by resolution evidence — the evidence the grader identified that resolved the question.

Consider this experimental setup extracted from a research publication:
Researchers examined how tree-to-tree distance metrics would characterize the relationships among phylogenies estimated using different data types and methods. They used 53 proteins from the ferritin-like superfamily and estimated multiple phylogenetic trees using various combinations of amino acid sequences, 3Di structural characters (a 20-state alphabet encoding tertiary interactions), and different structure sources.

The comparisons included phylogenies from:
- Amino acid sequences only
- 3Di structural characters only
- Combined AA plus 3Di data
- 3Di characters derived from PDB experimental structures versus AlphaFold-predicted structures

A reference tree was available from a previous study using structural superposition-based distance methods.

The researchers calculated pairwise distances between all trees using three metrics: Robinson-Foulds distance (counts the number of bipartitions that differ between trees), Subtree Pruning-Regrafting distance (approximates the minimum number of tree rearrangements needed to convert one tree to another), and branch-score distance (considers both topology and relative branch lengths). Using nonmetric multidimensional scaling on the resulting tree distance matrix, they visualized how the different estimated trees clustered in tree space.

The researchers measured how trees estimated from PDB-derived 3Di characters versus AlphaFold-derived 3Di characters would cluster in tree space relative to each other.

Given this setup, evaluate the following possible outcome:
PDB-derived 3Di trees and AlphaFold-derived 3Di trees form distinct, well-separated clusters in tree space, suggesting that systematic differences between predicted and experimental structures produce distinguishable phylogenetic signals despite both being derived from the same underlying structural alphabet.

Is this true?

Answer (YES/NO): NO